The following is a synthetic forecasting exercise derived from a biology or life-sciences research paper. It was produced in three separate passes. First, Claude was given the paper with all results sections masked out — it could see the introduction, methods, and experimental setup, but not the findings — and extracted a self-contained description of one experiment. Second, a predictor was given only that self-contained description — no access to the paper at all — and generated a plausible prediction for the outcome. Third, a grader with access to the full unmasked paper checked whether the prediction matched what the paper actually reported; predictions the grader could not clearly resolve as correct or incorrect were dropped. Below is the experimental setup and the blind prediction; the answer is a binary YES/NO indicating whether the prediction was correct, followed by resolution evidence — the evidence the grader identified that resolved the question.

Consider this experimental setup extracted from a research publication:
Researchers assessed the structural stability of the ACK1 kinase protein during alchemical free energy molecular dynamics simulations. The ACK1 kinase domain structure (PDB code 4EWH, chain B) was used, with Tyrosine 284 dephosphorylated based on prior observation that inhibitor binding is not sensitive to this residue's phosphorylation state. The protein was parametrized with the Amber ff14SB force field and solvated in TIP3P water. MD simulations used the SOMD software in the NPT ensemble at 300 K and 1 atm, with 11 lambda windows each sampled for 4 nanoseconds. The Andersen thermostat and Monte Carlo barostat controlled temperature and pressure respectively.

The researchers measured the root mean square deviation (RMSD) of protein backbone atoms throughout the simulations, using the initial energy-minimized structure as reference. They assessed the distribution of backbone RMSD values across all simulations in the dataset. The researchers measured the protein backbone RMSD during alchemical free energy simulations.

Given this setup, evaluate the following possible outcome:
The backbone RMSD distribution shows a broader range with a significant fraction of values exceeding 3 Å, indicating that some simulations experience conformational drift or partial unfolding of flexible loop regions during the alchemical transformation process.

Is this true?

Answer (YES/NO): NO